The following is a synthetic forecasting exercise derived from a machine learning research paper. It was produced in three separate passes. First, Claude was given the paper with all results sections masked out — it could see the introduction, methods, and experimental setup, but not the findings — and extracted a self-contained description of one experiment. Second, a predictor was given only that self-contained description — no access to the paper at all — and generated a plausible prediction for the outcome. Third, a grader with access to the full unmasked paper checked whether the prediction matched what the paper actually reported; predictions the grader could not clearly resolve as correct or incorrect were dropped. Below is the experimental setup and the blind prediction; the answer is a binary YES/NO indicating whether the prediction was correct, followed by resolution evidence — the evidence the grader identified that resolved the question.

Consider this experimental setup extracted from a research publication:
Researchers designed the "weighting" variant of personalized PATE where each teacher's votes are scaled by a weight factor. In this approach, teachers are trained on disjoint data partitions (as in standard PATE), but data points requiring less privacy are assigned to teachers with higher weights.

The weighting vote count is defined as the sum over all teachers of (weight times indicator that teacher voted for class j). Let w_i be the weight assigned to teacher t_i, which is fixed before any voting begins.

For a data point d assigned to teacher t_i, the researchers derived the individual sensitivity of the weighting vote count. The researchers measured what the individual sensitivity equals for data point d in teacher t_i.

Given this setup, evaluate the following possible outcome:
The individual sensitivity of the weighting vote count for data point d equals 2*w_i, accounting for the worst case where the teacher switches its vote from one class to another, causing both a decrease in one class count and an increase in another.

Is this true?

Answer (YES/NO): NO